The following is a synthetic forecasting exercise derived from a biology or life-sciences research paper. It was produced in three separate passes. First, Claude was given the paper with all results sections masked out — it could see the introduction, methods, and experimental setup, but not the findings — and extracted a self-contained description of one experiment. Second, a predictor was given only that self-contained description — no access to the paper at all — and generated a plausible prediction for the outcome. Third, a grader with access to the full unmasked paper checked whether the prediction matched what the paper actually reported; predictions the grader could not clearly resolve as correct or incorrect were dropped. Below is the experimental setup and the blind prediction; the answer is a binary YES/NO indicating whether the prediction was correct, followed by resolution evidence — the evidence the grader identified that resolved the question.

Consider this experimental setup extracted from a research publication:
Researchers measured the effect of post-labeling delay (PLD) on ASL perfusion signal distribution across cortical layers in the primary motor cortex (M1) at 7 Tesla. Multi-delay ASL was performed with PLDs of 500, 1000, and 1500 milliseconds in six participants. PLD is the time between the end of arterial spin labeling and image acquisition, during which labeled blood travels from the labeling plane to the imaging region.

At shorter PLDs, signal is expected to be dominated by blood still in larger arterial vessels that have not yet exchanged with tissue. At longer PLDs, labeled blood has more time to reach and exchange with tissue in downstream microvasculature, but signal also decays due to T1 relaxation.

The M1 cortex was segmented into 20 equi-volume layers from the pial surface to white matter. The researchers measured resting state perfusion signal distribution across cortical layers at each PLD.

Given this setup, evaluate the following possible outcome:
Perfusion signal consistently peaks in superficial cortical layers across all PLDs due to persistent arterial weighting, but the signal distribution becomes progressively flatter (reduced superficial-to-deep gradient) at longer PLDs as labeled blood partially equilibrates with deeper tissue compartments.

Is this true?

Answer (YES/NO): NO